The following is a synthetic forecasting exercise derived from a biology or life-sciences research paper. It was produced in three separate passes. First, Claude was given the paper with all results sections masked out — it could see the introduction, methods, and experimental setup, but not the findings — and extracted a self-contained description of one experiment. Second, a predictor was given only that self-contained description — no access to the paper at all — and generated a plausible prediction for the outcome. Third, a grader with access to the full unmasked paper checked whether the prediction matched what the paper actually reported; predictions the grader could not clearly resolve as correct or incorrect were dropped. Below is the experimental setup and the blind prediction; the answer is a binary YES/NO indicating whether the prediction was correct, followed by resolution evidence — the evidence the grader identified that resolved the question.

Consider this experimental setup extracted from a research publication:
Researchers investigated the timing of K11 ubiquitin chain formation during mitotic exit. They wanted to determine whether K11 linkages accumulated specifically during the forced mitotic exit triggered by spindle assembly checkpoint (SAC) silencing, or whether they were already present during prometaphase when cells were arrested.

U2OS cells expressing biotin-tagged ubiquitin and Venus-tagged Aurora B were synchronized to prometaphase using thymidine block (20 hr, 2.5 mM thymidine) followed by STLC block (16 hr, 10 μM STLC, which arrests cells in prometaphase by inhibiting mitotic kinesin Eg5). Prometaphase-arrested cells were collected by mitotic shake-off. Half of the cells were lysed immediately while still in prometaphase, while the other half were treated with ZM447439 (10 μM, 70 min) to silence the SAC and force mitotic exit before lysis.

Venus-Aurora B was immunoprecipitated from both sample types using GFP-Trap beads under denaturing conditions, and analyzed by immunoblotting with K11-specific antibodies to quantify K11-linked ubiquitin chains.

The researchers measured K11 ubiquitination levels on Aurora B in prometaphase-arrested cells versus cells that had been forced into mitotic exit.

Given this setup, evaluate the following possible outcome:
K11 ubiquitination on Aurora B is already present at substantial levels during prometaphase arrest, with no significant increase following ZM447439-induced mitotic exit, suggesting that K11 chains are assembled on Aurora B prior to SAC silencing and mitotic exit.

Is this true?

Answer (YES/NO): NO